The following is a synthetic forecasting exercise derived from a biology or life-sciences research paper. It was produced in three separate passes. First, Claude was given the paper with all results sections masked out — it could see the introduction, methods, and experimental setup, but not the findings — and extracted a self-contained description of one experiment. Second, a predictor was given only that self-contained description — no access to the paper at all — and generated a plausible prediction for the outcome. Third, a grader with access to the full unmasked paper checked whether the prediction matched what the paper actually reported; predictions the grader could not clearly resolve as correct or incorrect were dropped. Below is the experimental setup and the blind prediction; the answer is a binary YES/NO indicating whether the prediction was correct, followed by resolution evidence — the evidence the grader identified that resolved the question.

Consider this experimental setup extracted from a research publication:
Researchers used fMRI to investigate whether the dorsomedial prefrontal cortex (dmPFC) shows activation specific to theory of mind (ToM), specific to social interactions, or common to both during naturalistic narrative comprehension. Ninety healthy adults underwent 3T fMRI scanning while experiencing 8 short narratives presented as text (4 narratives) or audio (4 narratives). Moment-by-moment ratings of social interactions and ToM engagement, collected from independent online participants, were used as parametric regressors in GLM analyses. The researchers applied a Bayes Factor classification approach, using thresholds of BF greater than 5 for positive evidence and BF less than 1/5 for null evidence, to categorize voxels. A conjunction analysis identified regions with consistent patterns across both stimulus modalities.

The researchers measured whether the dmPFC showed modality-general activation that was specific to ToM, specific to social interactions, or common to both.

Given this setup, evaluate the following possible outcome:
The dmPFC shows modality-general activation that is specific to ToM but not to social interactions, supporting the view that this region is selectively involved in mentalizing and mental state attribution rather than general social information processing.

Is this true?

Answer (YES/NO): NO